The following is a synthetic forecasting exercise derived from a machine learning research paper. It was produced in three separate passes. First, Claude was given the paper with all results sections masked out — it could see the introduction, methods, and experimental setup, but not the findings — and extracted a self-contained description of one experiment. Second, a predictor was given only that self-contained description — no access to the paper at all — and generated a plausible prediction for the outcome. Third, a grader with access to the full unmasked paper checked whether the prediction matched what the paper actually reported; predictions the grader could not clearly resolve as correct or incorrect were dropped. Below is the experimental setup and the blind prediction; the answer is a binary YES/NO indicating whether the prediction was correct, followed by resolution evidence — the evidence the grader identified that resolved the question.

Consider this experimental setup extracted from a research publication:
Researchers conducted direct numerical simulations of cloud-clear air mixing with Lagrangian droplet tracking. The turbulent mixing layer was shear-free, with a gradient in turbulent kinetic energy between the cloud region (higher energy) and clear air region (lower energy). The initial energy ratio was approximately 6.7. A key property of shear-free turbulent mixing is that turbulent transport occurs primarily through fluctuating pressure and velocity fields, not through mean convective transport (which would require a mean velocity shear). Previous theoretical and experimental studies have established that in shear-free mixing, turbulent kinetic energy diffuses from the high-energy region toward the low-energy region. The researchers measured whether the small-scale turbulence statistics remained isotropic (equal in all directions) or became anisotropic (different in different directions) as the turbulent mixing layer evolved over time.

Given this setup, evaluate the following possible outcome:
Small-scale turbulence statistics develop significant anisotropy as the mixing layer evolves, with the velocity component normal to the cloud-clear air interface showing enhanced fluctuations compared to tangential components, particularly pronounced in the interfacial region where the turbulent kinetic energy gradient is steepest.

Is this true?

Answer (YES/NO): NO